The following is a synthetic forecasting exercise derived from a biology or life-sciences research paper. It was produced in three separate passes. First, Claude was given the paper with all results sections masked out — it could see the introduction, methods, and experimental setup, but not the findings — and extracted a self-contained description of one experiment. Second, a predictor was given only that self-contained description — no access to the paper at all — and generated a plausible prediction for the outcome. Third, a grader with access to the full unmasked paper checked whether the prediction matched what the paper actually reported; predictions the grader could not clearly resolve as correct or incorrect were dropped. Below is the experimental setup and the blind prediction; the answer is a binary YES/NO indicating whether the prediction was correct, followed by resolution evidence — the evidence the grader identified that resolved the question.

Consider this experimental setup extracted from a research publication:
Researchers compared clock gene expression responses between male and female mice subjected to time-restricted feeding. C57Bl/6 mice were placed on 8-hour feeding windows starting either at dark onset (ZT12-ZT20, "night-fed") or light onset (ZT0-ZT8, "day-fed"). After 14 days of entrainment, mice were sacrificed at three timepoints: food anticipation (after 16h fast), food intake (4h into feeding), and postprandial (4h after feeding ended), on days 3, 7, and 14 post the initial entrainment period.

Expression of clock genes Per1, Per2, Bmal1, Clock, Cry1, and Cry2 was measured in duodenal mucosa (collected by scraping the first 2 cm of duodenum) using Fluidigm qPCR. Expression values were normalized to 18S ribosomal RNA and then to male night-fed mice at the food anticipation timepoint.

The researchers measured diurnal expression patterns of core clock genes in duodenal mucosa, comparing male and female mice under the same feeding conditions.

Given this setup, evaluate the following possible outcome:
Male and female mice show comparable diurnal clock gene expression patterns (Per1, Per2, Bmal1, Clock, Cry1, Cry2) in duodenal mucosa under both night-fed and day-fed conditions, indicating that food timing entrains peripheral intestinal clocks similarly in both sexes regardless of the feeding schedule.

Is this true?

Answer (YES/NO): NO